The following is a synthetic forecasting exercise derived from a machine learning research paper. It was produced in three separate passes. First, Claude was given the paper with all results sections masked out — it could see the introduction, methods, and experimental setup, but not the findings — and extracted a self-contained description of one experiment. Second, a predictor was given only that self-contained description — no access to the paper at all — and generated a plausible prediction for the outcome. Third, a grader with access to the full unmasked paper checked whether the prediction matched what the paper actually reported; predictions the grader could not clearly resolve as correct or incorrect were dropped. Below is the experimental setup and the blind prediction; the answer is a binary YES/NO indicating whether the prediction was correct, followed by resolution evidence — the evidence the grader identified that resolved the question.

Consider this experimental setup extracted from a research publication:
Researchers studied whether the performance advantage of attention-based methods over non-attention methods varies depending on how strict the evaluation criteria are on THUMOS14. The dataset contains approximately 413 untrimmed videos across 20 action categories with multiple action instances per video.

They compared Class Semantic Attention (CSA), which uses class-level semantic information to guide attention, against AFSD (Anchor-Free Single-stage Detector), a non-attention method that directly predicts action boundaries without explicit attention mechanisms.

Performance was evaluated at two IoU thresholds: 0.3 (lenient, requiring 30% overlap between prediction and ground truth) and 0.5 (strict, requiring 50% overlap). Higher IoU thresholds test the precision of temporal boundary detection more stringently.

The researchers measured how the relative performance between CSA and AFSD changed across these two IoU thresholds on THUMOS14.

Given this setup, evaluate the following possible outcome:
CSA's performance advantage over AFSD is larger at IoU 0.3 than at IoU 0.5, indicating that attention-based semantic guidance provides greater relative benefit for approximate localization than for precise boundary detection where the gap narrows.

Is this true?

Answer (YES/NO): NO